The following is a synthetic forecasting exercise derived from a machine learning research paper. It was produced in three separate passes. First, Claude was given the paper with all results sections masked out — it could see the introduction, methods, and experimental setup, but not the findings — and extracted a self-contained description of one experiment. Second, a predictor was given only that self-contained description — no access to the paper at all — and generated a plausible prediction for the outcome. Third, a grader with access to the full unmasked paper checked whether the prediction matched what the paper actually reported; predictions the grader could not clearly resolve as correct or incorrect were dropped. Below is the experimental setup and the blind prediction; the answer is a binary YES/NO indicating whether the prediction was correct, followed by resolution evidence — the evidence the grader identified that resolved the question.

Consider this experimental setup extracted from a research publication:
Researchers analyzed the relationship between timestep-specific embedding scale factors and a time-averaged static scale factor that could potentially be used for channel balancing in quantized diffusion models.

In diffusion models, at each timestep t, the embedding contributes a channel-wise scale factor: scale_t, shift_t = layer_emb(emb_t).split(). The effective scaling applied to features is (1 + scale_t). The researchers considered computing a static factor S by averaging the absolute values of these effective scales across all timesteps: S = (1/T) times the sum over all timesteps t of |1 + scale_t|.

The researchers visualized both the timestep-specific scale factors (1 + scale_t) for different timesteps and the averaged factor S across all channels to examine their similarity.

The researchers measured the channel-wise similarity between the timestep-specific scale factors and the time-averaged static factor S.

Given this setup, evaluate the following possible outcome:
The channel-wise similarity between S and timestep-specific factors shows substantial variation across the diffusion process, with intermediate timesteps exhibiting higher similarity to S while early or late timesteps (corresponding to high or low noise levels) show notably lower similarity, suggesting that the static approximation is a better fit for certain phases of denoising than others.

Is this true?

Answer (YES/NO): NO